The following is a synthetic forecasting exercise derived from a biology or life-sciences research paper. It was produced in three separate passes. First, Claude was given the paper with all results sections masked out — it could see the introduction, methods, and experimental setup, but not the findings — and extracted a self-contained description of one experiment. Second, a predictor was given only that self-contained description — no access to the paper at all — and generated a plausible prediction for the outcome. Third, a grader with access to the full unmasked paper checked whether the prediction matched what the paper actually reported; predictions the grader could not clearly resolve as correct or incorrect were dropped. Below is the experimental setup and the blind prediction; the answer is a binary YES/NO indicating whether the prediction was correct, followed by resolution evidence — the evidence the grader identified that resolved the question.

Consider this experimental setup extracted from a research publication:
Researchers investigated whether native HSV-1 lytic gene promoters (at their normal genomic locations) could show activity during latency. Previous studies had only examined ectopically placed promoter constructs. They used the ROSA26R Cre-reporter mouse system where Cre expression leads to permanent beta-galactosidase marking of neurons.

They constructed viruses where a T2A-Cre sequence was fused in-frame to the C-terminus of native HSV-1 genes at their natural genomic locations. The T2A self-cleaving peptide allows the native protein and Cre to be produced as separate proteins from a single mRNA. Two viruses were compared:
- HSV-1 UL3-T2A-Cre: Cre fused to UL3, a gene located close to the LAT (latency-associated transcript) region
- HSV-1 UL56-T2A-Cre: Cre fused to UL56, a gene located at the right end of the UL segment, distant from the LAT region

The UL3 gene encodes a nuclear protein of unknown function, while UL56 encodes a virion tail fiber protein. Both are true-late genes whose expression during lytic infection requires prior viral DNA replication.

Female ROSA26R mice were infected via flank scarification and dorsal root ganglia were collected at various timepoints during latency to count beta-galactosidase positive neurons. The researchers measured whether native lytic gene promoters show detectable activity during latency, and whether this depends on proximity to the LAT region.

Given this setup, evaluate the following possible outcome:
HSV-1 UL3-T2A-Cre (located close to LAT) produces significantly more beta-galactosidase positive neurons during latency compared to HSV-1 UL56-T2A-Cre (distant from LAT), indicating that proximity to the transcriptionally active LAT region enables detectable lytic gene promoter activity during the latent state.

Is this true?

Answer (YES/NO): NO